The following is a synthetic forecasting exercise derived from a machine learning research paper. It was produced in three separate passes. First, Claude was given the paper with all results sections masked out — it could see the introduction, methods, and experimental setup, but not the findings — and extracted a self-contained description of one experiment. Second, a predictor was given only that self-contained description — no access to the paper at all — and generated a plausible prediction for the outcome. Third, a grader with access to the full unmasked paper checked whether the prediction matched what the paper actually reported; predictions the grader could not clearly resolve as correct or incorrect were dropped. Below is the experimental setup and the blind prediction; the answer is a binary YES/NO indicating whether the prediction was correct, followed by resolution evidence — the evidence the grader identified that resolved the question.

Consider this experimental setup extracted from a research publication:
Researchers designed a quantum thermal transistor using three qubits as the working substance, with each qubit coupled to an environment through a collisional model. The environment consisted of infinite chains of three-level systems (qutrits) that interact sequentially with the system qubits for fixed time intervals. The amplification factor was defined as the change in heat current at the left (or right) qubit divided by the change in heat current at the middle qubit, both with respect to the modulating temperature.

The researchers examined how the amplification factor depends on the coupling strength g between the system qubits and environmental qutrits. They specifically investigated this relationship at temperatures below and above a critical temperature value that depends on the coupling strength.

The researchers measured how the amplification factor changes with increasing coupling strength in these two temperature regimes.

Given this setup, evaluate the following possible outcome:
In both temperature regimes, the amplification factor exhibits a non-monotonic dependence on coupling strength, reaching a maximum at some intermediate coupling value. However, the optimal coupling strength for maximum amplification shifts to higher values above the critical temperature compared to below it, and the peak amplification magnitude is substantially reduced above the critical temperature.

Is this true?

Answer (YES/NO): NO